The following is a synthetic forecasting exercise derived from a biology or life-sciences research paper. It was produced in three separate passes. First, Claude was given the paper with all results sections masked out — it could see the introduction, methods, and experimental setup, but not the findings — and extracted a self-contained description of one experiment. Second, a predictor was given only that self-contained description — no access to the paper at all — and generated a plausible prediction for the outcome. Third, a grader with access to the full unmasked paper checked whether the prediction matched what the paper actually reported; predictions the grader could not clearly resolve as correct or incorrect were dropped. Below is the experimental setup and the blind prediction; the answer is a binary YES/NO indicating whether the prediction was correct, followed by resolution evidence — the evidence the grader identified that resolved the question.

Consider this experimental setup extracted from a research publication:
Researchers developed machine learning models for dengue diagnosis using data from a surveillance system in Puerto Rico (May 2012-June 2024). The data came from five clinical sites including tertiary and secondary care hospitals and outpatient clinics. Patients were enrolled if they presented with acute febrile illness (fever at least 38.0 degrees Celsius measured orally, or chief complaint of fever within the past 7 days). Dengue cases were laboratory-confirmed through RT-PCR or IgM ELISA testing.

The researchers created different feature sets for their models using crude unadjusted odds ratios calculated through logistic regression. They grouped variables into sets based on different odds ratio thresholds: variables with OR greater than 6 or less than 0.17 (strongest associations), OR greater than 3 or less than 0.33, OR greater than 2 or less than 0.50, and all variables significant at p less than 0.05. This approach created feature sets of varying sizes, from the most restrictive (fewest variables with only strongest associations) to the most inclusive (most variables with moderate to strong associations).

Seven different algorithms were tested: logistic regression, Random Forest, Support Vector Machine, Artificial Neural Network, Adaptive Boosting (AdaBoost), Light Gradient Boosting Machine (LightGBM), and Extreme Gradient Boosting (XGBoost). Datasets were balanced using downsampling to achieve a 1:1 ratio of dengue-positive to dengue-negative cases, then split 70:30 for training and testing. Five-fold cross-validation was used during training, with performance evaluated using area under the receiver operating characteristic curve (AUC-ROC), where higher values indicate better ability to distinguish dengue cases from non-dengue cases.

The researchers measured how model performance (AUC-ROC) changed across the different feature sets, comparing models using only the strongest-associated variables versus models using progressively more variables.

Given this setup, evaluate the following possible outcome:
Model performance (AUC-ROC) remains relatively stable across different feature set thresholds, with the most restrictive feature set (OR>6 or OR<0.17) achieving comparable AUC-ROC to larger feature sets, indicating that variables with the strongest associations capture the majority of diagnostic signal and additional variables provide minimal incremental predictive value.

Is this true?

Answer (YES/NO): NO